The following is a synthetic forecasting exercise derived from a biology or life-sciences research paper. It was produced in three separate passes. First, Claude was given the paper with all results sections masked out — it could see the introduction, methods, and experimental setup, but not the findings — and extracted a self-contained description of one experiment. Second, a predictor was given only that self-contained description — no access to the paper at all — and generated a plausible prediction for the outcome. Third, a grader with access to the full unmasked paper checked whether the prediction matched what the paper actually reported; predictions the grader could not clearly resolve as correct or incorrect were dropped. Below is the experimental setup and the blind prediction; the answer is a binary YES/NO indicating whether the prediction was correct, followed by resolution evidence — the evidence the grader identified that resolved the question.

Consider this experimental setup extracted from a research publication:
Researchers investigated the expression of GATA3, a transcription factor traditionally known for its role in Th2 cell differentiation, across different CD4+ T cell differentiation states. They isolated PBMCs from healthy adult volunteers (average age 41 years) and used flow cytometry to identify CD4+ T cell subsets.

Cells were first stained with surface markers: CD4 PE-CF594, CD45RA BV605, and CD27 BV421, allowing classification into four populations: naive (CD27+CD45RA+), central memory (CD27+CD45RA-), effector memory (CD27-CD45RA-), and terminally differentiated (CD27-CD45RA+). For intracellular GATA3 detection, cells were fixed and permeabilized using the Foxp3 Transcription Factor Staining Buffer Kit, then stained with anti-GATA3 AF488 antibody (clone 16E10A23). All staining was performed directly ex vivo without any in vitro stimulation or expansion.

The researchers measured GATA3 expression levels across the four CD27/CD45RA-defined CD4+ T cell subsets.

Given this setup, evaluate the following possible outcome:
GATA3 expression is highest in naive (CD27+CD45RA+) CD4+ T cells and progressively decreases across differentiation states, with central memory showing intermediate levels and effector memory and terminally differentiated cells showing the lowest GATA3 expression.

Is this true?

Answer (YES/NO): NO